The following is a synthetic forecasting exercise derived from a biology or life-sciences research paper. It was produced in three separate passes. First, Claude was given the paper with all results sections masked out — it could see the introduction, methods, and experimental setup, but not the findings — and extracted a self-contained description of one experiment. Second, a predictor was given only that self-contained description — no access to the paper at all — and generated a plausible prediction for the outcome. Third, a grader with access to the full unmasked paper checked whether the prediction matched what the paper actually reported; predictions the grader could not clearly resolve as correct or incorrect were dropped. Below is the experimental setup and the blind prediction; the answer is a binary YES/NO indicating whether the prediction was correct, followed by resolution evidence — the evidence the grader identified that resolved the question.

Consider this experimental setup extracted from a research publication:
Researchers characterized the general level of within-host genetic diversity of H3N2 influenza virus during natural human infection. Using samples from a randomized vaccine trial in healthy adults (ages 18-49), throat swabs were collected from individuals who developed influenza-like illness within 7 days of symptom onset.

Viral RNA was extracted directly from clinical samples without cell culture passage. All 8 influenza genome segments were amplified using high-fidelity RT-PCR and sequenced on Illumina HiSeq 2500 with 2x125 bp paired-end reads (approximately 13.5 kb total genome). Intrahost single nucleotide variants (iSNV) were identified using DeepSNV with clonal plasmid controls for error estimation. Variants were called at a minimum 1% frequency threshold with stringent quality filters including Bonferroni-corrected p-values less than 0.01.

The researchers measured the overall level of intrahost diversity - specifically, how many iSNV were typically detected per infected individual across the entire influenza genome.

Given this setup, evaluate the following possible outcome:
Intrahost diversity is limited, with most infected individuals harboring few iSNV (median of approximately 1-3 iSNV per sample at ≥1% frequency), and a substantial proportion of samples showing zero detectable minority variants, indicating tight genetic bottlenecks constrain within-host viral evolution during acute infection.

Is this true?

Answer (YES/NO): NO